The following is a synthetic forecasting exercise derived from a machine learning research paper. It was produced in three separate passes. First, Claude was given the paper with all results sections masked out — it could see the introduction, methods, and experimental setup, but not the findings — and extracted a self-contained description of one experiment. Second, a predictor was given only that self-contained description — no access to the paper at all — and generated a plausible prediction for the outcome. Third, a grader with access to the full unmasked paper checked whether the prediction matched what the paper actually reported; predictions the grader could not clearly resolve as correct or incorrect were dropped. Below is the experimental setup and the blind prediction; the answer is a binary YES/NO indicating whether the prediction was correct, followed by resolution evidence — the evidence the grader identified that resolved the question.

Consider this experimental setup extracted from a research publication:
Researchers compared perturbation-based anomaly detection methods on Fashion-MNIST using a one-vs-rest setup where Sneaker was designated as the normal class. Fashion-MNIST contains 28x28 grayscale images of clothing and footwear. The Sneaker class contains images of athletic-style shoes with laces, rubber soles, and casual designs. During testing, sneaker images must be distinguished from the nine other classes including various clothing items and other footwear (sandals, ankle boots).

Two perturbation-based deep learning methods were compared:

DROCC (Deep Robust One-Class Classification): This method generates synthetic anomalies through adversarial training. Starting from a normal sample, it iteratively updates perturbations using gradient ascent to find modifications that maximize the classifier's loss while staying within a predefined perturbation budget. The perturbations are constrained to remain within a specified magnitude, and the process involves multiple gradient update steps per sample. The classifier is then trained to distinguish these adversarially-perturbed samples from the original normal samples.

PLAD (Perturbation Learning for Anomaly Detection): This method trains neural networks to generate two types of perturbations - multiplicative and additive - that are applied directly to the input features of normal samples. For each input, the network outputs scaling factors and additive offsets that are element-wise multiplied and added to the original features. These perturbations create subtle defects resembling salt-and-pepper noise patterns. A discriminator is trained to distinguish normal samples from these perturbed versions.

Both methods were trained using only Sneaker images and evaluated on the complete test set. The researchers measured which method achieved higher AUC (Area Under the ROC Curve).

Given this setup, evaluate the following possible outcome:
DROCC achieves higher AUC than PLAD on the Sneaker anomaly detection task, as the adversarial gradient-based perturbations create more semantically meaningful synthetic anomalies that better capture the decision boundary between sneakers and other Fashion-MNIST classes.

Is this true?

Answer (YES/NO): NO